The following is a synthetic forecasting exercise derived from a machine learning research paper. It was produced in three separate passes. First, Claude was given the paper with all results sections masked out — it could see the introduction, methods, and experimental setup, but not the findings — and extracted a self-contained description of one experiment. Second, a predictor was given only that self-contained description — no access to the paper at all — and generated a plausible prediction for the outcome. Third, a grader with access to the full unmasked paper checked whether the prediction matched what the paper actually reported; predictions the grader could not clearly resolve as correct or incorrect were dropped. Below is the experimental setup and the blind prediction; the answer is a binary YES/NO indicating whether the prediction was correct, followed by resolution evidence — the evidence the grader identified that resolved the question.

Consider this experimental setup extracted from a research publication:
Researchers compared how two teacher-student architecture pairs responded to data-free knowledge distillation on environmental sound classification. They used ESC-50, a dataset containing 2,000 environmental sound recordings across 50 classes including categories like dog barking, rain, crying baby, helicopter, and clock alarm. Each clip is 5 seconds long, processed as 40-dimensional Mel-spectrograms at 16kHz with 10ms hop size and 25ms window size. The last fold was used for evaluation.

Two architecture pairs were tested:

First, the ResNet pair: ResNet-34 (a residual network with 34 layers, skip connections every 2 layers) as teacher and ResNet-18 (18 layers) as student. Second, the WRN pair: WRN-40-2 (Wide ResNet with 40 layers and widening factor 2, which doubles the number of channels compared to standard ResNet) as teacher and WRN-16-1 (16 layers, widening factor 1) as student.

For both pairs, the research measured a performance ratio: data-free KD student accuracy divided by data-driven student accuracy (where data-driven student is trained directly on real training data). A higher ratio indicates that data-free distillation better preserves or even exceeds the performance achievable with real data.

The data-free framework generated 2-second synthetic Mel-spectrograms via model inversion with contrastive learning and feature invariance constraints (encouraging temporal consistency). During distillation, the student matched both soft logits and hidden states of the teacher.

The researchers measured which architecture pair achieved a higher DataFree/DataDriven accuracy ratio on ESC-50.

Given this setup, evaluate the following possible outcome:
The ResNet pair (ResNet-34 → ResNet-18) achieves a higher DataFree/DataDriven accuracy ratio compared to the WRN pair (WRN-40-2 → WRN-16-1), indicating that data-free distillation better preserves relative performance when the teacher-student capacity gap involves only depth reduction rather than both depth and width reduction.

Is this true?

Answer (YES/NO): YES